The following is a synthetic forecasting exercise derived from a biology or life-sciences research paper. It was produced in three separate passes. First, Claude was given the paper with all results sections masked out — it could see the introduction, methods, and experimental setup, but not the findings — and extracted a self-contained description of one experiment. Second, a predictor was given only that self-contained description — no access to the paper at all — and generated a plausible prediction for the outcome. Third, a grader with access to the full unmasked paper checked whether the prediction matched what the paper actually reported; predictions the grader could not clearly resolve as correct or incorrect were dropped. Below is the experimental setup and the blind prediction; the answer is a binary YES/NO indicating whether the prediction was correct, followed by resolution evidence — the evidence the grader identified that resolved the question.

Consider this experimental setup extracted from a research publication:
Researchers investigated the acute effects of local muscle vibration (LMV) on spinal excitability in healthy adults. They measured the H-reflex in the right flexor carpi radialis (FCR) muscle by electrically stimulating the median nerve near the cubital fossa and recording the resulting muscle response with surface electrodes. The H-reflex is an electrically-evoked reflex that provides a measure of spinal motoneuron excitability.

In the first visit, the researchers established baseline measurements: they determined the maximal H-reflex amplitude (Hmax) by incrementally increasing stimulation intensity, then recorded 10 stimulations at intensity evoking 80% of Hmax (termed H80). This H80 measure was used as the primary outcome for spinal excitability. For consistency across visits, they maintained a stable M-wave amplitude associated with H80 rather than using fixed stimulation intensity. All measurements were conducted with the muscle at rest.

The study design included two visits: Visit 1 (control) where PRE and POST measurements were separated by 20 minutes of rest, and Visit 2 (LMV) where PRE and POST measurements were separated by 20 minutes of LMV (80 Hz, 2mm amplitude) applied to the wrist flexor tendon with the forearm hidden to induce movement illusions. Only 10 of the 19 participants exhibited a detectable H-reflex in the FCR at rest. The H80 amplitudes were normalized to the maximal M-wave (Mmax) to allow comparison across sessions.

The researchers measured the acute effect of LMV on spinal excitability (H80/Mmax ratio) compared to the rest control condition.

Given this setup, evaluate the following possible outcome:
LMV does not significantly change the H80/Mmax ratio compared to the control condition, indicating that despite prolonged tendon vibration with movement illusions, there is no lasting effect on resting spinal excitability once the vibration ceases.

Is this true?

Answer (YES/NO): NO